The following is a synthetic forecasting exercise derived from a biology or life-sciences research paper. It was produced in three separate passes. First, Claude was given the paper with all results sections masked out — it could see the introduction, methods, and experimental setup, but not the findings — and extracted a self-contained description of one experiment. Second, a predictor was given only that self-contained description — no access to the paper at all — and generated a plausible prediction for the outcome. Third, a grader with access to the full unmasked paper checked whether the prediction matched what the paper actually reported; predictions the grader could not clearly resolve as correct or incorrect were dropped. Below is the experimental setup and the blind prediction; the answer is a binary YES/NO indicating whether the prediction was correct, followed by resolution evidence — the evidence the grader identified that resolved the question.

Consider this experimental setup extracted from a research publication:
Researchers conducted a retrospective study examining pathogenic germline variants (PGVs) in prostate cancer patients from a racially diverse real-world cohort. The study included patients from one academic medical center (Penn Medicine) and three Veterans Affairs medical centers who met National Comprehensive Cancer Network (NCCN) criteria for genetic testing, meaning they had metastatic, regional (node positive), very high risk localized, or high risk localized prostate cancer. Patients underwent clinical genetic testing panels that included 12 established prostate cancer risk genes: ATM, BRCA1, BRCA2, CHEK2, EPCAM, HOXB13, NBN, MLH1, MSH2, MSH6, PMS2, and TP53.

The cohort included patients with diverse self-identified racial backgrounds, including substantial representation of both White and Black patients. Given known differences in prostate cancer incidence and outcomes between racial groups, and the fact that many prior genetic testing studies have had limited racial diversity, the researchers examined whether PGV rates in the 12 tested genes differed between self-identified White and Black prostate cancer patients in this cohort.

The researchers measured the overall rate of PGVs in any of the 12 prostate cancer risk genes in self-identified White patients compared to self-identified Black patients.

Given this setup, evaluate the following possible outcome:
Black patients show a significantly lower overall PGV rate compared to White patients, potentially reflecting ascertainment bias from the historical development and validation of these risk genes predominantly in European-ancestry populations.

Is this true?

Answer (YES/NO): YES